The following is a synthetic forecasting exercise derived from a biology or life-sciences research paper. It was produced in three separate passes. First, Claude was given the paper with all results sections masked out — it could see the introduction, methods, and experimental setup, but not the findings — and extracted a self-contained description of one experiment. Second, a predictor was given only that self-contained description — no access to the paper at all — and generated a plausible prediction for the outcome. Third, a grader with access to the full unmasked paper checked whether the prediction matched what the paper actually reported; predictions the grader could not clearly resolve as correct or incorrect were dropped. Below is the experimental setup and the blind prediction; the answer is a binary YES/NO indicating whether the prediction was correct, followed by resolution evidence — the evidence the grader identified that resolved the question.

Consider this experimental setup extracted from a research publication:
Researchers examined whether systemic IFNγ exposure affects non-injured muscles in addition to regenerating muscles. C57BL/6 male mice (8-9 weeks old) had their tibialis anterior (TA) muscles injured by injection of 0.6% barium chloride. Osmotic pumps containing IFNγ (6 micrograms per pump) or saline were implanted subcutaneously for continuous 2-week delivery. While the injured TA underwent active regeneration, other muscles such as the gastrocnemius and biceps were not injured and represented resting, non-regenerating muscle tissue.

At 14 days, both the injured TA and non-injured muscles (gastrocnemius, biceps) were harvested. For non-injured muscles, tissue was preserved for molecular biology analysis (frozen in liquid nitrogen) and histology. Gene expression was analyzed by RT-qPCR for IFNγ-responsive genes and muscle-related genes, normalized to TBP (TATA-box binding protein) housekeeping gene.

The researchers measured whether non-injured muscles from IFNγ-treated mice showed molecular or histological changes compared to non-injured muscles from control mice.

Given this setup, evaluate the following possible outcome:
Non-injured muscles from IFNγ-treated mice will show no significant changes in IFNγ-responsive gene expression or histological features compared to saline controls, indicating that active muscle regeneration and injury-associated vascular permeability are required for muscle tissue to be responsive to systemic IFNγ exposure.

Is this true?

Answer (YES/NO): YES